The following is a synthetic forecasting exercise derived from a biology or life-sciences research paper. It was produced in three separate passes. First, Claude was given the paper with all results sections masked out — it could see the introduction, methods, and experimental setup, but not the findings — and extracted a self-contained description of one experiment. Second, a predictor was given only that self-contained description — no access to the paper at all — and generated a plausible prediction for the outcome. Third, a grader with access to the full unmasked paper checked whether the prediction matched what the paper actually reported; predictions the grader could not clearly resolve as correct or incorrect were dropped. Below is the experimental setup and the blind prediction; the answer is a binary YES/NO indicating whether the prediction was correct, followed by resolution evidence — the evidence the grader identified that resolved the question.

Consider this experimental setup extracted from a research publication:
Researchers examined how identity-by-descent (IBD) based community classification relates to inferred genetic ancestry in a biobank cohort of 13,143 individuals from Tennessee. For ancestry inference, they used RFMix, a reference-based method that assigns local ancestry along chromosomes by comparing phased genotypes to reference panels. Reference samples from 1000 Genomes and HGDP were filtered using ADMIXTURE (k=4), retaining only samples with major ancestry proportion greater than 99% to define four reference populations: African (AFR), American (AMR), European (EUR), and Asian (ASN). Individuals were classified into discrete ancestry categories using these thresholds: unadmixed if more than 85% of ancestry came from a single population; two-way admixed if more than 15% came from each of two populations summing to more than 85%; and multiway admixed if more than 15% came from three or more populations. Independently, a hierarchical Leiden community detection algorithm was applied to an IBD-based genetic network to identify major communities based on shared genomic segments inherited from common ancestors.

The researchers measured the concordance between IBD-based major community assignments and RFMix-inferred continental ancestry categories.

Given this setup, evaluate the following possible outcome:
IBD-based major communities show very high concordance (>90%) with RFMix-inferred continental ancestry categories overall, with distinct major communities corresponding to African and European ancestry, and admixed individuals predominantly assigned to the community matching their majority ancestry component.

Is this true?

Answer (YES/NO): NO